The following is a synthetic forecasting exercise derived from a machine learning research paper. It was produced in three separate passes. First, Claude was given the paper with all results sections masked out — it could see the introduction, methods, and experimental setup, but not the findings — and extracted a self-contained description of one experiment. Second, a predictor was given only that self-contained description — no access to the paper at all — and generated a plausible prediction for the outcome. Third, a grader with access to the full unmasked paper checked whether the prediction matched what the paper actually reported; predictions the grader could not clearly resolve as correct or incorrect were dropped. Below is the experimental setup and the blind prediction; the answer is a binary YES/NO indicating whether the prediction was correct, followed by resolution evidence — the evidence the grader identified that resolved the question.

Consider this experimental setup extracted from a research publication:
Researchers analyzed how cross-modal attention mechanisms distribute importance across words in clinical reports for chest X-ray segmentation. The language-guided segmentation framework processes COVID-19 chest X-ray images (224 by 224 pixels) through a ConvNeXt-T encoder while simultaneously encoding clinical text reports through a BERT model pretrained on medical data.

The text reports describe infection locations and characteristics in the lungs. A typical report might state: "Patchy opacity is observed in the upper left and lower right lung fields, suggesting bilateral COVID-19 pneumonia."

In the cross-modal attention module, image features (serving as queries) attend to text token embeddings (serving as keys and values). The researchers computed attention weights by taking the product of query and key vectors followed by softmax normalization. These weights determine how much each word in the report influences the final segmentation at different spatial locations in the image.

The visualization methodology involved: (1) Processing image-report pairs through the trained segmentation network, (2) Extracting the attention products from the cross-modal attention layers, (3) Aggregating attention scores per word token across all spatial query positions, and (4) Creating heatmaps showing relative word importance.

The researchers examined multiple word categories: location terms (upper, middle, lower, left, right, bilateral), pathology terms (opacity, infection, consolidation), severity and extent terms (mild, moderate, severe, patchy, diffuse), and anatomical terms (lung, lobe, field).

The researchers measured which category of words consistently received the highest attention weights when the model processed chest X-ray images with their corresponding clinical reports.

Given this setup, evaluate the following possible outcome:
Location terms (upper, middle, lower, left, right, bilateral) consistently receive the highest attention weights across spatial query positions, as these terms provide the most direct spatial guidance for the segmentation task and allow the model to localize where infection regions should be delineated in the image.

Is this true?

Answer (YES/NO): YES